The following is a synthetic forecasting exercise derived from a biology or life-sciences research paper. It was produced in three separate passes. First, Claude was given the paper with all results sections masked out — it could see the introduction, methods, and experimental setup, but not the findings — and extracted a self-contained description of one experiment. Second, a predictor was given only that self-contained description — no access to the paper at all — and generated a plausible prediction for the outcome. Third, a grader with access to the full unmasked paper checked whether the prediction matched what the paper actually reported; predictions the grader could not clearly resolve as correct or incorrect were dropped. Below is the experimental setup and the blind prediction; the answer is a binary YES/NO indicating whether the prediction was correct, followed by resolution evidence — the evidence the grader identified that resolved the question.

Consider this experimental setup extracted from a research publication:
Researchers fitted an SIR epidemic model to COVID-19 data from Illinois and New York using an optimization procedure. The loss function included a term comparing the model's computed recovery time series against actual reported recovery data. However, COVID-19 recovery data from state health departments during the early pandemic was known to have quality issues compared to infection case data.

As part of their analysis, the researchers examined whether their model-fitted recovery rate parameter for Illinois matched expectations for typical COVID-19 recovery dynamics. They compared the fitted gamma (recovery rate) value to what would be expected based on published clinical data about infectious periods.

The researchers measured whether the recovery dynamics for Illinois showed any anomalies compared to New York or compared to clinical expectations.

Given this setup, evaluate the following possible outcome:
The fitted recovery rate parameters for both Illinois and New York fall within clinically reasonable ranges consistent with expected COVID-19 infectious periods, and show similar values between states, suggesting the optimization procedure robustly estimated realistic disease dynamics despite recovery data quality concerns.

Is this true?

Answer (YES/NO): NO